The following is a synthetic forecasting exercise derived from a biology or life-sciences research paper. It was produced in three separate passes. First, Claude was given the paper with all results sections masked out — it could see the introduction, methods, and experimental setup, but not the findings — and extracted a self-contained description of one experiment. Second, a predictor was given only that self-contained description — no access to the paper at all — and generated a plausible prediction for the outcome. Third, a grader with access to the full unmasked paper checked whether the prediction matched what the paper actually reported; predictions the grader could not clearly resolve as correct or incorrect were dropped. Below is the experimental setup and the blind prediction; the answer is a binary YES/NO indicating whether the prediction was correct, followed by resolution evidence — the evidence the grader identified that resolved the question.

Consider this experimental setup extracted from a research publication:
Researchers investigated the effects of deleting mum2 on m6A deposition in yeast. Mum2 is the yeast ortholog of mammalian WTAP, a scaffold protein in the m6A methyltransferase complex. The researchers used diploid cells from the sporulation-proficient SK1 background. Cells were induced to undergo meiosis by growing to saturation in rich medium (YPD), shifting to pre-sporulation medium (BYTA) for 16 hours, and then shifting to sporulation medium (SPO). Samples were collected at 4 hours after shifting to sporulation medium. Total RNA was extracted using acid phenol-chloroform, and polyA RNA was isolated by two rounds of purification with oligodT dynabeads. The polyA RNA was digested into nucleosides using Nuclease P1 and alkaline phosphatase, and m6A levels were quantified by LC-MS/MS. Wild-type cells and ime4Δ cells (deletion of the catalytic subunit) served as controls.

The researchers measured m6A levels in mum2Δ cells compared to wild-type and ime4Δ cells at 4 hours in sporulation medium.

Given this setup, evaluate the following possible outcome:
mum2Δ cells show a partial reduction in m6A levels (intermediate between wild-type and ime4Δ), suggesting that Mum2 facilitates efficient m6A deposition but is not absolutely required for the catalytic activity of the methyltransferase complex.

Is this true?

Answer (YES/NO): NO